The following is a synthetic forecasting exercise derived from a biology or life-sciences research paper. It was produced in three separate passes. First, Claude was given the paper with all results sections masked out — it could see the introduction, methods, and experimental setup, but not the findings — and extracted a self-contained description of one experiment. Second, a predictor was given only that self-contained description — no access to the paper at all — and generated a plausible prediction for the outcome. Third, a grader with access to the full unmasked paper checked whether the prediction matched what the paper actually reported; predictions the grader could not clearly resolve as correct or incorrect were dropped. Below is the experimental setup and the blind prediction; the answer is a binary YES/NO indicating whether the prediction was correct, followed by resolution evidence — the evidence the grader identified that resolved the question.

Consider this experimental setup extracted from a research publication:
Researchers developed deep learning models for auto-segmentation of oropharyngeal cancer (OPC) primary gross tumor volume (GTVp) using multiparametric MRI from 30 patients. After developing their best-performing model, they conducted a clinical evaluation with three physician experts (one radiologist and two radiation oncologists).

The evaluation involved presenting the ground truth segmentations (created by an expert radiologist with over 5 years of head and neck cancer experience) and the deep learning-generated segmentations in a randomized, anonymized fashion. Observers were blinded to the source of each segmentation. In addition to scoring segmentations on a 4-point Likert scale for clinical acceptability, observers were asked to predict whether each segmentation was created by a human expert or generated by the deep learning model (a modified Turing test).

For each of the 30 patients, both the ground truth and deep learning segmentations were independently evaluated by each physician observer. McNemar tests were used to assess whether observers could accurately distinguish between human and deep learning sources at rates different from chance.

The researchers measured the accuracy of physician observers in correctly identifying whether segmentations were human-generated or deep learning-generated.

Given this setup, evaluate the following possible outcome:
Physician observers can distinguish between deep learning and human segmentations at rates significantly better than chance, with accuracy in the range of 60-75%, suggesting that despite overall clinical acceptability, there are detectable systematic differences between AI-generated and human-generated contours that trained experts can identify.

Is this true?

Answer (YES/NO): NO